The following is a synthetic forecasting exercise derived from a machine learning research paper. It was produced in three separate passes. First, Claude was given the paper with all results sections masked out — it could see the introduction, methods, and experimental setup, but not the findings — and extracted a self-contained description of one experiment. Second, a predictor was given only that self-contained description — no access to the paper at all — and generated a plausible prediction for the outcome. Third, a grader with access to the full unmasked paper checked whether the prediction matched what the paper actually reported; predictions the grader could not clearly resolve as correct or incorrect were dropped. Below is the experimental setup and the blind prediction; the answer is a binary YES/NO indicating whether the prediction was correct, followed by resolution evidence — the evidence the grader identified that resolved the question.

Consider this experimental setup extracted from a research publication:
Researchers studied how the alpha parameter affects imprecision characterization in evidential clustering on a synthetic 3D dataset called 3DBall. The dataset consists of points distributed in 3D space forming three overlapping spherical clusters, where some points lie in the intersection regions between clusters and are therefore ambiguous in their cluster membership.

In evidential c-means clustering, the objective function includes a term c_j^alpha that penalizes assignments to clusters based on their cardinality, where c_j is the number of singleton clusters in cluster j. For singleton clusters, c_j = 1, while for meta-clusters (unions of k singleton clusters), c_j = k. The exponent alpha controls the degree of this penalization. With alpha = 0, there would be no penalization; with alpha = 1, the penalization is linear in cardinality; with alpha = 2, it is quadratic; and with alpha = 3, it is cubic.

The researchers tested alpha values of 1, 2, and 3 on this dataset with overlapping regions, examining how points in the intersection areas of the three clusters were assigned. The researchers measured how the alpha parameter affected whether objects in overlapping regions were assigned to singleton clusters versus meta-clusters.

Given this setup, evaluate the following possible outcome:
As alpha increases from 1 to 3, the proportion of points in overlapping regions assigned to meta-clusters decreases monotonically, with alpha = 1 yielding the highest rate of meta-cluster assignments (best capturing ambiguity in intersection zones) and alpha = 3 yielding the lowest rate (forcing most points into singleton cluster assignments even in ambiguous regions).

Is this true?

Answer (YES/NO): NO